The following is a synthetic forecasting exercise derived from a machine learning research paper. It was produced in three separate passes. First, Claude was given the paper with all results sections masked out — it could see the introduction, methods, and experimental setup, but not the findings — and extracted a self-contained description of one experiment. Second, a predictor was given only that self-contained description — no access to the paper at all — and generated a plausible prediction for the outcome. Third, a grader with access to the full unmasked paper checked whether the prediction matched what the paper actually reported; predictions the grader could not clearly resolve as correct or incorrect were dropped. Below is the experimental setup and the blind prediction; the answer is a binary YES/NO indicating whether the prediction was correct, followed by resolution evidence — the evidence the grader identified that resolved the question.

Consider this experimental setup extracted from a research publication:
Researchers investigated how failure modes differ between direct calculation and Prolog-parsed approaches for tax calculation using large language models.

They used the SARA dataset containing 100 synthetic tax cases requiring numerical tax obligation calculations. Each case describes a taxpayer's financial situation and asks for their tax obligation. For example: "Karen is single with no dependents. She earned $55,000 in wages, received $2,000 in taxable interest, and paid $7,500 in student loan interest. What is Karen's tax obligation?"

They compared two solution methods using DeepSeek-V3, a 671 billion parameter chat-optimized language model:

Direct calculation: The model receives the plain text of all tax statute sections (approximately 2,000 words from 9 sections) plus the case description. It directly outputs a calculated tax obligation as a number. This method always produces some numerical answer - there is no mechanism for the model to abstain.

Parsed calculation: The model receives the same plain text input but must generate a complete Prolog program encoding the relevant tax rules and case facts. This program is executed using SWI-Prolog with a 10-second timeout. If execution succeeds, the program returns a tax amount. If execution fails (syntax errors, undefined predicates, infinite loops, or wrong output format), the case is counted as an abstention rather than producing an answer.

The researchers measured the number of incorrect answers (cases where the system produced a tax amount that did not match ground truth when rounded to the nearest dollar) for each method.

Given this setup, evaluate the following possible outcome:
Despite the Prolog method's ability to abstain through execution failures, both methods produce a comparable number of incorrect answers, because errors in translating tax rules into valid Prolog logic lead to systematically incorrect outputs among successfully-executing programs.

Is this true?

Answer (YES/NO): NO